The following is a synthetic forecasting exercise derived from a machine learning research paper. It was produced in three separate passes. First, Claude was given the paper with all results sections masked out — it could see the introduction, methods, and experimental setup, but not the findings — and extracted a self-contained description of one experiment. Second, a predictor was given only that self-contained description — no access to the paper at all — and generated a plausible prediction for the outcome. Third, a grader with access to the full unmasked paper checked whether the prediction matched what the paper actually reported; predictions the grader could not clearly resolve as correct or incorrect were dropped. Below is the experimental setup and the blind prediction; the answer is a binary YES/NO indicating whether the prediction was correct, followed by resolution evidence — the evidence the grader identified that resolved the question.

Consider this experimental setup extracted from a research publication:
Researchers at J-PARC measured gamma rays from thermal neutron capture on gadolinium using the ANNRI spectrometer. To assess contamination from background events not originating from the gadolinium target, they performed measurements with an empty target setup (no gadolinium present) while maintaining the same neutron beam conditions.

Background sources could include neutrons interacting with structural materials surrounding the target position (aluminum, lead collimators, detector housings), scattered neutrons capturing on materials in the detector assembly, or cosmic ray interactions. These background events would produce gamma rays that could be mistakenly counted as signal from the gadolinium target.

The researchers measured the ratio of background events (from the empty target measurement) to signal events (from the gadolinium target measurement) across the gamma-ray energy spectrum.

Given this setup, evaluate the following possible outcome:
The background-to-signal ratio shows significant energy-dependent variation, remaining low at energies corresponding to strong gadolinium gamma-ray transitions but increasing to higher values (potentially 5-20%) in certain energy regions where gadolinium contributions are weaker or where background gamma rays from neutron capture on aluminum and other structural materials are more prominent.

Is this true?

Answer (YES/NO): NO